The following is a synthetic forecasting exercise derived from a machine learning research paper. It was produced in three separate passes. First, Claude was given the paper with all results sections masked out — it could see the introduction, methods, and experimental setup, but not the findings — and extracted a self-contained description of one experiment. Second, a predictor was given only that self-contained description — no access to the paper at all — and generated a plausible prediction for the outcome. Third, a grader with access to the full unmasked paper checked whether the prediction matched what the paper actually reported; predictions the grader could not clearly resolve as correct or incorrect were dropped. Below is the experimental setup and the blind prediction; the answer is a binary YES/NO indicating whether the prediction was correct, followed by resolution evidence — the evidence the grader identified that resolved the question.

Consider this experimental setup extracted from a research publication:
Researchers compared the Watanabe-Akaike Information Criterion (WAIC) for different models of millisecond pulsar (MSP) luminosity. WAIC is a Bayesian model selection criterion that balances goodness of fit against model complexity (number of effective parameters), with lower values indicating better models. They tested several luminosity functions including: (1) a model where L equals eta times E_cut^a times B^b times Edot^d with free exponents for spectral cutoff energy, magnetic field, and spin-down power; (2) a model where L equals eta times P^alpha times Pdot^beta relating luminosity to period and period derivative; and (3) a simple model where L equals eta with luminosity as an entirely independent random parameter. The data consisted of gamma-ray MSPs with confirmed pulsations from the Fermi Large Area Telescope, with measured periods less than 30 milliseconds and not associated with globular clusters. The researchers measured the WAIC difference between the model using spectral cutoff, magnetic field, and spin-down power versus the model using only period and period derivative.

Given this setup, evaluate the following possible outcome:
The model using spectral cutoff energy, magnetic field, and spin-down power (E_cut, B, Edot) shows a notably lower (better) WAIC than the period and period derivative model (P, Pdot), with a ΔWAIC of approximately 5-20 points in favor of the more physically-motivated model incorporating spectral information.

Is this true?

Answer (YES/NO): YES